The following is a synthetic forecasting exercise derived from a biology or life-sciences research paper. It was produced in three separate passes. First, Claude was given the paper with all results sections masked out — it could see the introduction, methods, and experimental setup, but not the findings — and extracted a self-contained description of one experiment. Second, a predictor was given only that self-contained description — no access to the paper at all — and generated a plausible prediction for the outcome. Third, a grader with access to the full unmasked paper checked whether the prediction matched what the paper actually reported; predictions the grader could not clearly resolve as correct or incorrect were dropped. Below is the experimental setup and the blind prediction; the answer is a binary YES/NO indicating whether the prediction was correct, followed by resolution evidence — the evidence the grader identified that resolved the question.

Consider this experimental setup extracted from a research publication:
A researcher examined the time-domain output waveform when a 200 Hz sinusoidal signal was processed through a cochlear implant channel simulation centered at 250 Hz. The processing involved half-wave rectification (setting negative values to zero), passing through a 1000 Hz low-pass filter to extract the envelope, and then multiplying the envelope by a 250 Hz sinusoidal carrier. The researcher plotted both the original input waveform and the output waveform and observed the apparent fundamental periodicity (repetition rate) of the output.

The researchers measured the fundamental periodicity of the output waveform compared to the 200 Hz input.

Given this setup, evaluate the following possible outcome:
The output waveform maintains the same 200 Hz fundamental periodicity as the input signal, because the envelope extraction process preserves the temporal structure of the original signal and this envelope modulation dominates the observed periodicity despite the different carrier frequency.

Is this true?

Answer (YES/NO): NO